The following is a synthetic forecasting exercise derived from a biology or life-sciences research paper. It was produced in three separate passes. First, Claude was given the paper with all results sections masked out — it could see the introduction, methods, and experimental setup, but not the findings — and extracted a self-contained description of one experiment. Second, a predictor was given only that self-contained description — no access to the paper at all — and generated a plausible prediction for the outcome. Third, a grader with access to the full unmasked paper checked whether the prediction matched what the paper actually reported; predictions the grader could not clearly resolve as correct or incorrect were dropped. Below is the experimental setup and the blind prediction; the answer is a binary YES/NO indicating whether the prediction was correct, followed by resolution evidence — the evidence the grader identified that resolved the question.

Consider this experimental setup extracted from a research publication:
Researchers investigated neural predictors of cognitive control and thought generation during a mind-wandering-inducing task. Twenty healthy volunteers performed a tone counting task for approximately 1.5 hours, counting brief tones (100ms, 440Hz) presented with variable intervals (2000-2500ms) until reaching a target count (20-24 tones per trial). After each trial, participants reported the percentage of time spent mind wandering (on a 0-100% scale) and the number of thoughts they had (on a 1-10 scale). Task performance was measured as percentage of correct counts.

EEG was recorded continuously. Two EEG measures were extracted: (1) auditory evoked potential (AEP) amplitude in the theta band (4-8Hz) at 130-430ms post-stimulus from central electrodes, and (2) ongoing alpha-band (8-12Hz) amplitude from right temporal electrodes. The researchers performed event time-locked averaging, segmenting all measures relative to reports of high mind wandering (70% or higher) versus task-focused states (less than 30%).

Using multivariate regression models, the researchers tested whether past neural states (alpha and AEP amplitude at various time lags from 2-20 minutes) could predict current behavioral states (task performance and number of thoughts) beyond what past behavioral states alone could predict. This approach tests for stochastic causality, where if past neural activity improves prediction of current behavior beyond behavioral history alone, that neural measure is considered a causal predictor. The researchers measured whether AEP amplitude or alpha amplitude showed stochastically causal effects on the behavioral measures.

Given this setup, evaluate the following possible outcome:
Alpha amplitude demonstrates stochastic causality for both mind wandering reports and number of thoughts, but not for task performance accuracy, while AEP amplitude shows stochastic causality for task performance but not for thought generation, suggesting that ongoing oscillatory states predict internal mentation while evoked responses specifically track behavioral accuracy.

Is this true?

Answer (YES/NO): NO